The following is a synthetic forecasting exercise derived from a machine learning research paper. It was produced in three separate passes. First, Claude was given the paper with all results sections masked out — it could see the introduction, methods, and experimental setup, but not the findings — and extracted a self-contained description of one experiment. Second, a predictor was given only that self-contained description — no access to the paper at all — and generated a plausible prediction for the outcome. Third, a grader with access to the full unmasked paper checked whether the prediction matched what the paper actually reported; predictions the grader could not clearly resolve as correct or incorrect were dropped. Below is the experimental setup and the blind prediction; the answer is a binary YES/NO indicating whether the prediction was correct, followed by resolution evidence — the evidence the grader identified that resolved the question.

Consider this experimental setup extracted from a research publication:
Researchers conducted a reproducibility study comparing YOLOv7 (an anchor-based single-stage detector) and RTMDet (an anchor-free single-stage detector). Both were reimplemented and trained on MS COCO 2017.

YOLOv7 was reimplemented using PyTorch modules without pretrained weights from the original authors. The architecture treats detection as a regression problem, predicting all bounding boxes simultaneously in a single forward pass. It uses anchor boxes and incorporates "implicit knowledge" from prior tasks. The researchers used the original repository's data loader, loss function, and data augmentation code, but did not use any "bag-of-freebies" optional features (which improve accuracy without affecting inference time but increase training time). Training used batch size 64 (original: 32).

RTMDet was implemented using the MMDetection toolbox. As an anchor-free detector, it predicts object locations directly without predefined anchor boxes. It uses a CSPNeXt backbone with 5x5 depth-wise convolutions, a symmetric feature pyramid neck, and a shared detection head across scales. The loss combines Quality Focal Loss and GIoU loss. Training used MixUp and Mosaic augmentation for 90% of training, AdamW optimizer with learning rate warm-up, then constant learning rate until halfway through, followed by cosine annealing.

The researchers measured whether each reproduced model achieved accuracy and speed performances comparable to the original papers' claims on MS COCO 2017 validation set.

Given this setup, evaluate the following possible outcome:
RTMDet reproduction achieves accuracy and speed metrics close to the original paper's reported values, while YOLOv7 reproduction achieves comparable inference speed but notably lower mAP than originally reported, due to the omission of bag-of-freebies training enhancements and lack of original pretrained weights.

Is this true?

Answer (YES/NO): YES